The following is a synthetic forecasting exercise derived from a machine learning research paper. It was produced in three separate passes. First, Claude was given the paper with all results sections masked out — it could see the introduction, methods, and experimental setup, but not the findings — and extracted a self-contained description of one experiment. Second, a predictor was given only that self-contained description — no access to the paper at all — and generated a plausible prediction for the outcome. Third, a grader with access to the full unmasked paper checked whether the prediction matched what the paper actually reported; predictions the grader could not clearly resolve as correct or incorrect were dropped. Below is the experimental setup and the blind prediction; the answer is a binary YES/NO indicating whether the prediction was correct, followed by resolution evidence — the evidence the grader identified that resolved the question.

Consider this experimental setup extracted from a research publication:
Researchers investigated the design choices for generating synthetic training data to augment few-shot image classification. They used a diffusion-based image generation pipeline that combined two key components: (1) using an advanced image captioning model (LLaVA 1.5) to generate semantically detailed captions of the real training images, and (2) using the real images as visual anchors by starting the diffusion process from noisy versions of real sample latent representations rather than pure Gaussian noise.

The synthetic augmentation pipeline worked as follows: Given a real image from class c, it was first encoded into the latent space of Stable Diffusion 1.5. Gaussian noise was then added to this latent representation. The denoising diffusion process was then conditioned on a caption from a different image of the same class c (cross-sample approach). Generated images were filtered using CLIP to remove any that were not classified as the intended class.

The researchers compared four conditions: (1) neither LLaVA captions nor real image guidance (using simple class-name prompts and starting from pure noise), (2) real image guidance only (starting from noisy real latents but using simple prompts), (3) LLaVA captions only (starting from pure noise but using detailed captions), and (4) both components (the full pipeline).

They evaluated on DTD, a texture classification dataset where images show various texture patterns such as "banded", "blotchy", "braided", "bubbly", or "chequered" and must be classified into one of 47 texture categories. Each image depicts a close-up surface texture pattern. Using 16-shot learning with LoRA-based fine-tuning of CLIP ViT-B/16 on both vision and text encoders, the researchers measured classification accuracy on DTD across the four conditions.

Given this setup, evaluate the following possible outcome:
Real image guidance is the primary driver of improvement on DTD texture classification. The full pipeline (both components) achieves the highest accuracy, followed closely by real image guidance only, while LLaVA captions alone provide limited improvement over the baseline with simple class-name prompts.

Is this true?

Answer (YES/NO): NO